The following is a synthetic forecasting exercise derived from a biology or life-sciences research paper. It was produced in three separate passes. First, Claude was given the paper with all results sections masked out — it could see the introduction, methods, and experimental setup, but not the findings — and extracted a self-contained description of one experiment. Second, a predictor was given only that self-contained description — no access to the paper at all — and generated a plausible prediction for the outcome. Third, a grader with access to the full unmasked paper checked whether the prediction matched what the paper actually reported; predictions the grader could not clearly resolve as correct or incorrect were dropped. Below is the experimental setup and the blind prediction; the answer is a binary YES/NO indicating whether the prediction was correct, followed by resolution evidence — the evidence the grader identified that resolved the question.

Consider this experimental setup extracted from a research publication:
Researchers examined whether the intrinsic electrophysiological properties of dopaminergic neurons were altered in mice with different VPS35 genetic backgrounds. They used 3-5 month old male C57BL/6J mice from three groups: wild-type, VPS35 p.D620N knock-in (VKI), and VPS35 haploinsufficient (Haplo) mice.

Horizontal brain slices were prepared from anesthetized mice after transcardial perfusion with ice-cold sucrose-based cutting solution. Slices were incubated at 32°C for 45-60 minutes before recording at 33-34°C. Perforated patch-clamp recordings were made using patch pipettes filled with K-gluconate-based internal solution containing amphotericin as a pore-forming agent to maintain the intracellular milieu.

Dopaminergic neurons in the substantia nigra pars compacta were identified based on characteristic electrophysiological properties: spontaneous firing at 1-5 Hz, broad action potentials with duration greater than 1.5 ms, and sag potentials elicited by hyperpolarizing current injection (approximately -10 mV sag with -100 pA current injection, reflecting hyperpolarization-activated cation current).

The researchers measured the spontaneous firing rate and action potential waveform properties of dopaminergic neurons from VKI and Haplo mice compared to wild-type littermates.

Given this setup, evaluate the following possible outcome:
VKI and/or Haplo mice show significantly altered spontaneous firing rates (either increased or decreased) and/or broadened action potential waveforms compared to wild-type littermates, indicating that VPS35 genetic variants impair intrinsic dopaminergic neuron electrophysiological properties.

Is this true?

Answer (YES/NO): NO